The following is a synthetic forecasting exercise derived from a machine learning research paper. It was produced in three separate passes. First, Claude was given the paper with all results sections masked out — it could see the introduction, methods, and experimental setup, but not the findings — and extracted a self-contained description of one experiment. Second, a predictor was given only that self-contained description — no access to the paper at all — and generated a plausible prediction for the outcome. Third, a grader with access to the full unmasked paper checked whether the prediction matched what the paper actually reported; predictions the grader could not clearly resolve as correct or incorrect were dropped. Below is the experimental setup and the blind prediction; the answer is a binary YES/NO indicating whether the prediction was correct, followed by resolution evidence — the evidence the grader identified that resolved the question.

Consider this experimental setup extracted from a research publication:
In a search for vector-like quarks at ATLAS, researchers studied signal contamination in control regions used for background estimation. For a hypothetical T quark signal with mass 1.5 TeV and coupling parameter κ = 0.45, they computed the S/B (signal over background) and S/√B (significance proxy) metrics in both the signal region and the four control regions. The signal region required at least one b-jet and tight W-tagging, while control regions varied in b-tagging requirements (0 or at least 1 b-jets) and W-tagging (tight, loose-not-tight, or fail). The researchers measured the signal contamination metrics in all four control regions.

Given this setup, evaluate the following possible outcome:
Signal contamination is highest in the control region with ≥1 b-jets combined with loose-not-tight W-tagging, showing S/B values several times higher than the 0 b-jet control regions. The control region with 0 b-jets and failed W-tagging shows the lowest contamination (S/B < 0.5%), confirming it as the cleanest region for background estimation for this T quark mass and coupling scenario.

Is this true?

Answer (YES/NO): NO